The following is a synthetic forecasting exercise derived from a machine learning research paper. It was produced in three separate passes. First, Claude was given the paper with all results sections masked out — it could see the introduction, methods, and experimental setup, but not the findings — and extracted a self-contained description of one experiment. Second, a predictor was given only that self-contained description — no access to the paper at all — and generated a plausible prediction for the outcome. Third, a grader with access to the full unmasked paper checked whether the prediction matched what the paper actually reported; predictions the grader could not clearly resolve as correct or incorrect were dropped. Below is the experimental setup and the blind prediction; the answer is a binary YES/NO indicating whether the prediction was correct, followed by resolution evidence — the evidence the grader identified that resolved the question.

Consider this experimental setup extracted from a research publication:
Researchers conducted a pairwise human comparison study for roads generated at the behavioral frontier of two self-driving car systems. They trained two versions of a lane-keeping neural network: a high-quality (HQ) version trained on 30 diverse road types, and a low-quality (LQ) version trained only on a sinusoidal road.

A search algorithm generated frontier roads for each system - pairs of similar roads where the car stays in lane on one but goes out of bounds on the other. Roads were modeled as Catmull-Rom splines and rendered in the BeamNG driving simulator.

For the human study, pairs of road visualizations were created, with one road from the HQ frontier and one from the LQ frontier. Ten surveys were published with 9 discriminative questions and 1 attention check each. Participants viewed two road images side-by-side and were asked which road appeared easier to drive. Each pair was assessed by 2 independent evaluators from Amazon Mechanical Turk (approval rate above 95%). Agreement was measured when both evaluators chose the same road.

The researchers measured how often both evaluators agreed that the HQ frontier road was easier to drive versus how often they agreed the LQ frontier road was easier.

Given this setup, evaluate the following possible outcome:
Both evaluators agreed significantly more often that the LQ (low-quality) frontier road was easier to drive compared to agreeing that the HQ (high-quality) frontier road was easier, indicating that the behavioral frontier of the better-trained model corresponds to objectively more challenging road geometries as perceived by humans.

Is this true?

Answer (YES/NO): YES